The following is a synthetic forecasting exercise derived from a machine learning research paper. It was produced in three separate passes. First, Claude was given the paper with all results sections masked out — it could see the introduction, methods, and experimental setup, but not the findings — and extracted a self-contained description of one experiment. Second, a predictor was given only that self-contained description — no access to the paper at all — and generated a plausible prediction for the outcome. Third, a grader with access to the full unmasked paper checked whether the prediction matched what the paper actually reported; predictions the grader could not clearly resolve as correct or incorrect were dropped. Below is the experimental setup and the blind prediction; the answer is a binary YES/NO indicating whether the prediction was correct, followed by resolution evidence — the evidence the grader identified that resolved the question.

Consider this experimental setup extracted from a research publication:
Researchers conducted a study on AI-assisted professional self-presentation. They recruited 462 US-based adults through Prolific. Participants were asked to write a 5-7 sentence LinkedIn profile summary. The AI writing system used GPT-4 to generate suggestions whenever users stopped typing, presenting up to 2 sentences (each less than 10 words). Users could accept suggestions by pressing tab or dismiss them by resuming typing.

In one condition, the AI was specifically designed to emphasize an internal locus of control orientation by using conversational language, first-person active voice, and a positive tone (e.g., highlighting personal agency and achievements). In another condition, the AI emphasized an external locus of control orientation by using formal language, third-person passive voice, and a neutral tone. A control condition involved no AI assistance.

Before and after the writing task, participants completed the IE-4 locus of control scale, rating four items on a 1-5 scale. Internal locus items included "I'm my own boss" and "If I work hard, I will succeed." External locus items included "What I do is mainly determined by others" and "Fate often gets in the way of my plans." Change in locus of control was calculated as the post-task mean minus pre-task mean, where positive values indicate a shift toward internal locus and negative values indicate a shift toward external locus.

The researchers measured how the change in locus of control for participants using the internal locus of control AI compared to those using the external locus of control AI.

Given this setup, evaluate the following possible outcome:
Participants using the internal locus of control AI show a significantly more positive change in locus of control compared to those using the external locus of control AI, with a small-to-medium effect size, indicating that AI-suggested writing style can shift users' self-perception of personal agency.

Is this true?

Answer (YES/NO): NO